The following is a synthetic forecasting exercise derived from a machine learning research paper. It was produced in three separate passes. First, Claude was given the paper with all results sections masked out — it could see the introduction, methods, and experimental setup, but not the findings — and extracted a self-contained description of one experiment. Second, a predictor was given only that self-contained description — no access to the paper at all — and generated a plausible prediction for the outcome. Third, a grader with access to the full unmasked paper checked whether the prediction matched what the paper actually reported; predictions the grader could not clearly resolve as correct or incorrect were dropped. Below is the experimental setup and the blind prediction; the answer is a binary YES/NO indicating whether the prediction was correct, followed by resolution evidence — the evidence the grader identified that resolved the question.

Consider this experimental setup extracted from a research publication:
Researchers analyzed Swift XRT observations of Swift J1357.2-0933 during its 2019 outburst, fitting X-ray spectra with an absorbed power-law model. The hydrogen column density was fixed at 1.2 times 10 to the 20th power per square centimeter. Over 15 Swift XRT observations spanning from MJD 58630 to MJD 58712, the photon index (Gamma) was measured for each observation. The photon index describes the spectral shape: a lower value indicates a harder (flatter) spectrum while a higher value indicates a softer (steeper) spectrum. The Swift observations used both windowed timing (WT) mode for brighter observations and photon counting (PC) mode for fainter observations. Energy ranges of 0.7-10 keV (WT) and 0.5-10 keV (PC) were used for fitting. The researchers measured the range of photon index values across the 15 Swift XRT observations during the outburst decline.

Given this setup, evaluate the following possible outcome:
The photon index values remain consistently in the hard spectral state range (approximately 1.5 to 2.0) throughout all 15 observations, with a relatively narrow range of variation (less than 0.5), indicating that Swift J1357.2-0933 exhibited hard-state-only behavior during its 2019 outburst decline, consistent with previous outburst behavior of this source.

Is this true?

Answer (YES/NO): NO